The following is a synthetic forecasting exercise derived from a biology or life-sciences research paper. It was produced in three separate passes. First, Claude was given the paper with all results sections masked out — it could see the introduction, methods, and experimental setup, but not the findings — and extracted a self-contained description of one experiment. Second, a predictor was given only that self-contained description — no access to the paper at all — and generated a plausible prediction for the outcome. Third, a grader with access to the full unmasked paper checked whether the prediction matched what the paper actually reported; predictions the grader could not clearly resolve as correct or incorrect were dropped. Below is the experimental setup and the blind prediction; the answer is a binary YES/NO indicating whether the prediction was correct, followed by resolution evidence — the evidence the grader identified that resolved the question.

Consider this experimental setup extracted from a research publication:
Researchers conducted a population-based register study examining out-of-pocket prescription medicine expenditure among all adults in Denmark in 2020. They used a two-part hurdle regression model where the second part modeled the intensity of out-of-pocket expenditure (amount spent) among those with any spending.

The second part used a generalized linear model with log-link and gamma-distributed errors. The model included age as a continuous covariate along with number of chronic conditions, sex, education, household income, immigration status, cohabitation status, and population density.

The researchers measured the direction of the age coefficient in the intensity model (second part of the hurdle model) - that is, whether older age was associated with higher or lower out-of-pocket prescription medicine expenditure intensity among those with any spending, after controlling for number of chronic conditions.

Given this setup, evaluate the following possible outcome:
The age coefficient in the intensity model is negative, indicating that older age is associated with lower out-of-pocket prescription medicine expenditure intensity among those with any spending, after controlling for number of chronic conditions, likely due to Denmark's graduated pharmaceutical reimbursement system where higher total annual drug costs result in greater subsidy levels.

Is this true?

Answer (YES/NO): NO